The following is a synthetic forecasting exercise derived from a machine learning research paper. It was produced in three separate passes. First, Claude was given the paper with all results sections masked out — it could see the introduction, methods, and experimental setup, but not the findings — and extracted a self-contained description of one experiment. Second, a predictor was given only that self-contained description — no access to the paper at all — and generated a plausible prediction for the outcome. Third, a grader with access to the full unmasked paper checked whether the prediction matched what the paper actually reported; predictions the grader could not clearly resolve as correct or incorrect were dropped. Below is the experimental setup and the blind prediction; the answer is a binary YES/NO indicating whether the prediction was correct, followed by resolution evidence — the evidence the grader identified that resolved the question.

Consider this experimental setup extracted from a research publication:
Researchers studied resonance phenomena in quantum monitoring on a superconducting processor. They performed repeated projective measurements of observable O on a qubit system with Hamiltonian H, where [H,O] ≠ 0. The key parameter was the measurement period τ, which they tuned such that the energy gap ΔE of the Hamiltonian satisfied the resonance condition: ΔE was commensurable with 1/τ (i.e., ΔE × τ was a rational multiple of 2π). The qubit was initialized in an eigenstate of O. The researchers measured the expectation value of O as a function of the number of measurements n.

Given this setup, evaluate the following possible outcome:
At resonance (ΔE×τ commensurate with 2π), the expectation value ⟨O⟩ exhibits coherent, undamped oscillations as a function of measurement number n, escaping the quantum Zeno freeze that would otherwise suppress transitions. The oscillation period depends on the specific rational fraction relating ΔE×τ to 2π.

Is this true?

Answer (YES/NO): NO